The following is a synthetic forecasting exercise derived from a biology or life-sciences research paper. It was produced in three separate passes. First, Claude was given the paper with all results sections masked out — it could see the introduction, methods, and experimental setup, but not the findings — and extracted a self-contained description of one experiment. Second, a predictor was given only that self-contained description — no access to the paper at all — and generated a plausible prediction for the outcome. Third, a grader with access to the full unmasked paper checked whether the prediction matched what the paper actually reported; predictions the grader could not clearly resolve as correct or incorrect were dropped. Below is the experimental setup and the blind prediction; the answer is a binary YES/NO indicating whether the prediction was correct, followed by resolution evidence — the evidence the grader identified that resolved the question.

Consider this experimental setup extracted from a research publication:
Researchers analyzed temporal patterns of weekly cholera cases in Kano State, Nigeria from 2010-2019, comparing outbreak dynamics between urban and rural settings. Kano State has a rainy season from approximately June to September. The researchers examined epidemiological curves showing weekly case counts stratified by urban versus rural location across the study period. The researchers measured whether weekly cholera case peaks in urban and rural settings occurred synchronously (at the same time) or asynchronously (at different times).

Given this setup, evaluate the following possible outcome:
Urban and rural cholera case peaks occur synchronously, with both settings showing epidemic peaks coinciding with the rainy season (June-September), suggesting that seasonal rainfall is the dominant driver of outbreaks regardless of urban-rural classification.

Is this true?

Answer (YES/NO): NO